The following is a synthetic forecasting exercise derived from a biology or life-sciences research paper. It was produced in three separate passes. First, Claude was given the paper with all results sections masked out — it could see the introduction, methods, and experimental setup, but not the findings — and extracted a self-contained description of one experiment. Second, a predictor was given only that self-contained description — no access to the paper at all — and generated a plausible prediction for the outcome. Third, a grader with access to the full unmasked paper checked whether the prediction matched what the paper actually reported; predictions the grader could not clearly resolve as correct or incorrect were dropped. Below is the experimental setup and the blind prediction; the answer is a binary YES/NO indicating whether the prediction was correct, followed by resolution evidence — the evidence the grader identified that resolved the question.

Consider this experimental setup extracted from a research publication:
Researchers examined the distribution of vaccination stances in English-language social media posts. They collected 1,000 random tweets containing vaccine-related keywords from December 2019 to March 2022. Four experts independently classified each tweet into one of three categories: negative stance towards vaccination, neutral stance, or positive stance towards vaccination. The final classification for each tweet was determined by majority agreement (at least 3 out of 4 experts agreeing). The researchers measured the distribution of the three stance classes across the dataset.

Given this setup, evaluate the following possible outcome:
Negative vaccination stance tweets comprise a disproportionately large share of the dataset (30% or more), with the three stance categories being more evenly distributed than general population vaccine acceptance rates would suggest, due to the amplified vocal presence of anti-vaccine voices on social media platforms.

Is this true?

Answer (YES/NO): NO